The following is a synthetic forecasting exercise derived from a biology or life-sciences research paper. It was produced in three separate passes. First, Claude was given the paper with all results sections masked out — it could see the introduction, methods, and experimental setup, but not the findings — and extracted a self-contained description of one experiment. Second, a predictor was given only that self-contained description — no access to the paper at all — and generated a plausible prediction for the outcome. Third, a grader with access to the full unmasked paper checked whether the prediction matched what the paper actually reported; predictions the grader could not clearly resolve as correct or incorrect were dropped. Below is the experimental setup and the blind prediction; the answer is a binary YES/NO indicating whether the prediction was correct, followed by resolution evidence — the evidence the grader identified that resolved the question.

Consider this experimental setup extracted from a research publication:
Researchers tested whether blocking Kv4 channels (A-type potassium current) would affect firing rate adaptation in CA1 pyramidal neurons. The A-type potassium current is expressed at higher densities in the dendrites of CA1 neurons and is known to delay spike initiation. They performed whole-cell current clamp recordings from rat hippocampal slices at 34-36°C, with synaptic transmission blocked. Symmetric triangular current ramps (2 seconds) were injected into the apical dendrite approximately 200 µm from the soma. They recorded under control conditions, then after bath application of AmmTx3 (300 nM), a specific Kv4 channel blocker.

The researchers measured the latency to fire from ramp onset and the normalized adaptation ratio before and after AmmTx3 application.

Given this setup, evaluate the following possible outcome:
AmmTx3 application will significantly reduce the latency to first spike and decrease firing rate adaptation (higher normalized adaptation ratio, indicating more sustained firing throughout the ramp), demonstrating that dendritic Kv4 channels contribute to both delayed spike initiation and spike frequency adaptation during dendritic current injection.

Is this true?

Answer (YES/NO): NO